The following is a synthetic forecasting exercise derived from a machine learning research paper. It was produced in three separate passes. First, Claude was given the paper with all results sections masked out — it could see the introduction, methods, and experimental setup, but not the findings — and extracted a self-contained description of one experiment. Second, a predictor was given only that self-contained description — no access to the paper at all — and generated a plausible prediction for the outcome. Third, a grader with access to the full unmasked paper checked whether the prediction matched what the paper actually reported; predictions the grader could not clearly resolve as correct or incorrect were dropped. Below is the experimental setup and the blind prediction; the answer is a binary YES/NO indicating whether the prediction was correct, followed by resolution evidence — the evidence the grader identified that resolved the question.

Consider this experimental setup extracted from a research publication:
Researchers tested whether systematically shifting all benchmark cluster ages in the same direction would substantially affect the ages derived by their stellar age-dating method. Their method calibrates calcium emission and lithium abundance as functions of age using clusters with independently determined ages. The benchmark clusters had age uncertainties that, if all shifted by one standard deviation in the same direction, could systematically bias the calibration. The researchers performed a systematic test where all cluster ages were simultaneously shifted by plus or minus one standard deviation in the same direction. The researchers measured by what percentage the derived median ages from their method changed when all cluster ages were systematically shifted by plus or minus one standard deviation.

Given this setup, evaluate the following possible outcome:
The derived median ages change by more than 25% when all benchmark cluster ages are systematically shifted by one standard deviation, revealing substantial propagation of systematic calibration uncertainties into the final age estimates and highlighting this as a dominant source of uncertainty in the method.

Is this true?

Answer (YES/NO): NO